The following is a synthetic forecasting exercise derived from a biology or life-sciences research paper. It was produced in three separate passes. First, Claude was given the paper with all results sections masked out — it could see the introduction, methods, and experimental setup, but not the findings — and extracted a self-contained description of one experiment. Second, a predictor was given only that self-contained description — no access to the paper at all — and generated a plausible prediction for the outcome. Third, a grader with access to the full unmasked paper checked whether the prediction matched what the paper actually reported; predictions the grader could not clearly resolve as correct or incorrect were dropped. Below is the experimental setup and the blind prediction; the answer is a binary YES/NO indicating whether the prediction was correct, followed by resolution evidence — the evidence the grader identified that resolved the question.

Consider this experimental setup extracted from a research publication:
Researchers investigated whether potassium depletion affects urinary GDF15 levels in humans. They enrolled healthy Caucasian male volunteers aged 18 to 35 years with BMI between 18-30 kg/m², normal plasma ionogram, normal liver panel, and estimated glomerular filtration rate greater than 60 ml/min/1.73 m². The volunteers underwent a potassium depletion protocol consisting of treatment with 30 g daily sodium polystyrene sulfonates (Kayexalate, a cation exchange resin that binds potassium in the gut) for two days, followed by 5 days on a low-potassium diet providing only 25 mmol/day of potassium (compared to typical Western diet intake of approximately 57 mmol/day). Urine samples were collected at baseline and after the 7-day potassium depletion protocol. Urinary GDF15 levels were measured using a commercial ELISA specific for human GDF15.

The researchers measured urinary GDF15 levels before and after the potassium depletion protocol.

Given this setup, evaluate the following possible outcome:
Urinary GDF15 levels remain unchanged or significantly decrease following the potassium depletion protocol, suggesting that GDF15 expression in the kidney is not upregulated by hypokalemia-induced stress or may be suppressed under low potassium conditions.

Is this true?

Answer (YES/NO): YES